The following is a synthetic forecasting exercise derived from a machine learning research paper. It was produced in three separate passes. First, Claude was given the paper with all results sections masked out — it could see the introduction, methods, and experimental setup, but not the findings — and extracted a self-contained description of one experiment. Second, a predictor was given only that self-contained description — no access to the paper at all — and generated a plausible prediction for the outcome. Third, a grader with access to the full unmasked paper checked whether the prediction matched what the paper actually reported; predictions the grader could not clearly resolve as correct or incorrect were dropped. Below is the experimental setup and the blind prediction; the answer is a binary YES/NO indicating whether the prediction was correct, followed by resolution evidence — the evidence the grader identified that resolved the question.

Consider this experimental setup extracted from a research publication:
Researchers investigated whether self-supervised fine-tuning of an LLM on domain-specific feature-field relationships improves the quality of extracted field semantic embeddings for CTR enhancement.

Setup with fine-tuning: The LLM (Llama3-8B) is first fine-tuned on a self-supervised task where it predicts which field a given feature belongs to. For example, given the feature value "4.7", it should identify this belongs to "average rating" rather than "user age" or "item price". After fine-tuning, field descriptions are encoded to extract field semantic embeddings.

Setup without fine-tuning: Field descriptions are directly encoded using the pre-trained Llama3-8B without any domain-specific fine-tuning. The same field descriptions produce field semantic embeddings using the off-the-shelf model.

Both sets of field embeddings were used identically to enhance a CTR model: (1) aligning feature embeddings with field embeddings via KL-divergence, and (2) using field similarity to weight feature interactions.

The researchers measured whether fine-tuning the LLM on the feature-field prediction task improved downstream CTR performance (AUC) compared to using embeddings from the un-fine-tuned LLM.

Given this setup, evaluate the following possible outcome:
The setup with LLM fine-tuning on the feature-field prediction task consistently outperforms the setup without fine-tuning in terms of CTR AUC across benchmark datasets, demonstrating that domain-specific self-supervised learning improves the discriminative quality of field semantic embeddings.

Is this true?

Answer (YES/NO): YES